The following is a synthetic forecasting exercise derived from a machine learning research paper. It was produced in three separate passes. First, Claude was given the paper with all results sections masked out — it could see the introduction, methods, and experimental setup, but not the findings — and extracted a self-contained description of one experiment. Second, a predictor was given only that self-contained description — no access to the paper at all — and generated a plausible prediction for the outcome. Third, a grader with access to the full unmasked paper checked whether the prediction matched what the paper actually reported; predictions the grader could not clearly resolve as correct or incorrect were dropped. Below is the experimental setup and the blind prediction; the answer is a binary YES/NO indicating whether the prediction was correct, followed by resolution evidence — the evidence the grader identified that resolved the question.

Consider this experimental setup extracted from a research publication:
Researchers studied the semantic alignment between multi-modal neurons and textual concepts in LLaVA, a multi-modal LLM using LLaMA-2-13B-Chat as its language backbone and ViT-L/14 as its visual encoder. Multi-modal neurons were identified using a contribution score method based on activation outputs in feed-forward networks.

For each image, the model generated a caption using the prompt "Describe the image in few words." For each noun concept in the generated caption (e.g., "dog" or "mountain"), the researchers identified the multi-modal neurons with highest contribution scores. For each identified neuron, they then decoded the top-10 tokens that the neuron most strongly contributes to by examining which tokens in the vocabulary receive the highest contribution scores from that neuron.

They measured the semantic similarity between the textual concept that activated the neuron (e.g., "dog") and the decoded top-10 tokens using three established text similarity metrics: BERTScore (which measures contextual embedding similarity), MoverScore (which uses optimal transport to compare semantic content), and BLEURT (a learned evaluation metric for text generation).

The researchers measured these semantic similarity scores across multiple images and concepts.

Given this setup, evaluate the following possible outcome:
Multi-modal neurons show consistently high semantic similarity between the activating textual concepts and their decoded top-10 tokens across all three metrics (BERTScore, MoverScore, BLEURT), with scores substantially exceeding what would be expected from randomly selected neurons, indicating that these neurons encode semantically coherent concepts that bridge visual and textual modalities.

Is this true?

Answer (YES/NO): YES